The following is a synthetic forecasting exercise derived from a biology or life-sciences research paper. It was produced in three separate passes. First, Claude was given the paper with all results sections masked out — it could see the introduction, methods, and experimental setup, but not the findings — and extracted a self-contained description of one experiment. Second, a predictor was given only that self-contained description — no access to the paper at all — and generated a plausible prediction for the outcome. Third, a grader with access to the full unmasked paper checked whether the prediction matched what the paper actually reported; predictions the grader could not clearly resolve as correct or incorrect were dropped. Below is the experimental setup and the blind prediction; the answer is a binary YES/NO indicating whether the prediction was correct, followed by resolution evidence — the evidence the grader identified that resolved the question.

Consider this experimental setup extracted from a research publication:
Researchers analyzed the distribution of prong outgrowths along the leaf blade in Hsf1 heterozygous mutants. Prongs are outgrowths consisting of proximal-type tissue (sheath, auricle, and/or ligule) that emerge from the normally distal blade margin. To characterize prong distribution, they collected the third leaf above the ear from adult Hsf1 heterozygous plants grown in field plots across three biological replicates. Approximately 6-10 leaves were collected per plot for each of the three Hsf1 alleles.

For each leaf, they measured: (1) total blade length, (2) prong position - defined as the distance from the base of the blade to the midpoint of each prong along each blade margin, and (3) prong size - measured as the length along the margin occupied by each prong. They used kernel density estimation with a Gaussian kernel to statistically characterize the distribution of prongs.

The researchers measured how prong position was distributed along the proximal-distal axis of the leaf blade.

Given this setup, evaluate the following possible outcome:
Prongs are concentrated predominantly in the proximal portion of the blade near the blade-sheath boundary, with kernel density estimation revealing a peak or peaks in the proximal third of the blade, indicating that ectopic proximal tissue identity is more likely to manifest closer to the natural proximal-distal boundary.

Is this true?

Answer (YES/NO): NO